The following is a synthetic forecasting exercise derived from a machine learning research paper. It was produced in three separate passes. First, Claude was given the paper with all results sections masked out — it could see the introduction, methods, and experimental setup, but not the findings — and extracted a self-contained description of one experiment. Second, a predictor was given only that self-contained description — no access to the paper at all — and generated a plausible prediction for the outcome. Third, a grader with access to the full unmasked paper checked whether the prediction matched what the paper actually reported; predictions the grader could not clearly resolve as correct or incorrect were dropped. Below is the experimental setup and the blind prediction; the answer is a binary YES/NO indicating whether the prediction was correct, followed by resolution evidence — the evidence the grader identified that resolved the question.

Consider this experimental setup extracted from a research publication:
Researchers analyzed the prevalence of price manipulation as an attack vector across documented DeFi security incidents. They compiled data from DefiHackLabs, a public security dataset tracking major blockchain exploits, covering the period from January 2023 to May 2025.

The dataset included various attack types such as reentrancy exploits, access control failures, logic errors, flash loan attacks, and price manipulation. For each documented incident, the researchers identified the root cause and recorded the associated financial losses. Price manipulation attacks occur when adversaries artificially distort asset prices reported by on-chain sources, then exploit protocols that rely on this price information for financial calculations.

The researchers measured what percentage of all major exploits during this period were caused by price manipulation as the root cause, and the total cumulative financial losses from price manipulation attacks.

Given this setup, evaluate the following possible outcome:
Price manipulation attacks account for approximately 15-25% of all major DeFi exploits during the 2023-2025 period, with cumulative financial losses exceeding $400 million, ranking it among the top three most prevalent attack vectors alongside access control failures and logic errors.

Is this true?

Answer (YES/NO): NO